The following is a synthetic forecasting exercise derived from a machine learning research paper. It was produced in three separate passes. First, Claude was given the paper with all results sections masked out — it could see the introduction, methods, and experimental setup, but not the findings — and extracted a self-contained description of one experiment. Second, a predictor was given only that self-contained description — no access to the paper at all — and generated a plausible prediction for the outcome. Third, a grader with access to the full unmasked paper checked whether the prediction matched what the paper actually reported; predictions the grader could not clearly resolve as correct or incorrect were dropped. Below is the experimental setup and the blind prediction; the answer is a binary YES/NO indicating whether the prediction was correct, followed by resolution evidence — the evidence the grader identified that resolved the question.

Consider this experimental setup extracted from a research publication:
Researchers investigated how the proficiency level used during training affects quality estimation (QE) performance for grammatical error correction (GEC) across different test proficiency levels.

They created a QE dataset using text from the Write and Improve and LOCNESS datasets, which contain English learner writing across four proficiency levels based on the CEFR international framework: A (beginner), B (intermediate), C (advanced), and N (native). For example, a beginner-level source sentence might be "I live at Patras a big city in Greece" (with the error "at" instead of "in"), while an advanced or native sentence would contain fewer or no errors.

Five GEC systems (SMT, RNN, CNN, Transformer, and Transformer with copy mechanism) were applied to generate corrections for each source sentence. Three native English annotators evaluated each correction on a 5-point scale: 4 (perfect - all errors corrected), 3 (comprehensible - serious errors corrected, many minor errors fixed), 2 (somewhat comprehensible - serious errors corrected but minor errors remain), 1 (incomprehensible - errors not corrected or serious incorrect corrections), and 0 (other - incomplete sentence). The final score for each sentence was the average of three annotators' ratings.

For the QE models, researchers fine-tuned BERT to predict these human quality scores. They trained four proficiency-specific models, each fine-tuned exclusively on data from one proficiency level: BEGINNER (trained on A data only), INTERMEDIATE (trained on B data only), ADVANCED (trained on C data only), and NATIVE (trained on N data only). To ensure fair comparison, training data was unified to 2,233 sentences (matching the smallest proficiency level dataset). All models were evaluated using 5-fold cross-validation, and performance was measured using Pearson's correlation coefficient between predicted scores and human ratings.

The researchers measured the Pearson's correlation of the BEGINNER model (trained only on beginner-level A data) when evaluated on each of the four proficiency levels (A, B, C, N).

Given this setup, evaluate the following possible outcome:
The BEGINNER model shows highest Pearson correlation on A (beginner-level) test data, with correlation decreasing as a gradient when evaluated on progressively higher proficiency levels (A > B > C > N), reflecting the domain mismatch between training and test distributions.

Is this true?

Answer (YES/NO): NO